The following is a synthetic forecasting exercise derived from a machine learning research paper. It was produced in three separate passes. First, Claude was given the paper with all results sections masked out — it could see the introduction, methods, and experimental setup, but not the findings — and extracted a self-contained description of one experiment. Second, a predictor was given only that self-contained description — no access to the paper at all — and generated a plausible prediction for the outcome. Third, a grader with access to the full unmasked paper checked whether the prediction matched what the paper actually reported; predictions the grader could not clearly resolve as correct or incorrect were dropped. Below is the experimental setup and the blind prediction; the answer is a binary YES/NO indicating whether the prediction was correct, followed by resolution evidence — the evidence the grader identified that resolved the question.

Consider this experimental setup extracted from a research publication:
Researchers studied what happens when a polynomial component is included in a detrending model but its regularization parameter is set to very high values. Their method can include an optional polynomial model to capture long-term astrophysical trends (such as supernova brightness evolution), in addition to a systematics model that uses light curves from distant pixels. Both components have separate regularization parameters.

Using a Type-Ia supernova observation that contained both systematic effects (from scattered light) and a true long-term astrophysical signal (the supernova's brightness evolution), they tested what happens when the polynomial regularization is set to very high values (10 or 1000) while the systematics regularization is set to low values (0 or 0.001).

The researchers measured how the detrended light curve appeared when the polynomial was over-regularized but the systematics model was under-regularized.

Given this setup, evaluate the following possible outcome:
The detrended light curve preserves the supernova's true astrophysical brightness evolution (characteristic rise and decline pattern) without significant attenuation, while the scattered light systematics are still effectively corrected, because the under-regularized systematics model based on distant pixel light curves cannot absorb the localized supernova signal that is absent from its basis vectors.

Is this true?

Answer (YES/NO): NO